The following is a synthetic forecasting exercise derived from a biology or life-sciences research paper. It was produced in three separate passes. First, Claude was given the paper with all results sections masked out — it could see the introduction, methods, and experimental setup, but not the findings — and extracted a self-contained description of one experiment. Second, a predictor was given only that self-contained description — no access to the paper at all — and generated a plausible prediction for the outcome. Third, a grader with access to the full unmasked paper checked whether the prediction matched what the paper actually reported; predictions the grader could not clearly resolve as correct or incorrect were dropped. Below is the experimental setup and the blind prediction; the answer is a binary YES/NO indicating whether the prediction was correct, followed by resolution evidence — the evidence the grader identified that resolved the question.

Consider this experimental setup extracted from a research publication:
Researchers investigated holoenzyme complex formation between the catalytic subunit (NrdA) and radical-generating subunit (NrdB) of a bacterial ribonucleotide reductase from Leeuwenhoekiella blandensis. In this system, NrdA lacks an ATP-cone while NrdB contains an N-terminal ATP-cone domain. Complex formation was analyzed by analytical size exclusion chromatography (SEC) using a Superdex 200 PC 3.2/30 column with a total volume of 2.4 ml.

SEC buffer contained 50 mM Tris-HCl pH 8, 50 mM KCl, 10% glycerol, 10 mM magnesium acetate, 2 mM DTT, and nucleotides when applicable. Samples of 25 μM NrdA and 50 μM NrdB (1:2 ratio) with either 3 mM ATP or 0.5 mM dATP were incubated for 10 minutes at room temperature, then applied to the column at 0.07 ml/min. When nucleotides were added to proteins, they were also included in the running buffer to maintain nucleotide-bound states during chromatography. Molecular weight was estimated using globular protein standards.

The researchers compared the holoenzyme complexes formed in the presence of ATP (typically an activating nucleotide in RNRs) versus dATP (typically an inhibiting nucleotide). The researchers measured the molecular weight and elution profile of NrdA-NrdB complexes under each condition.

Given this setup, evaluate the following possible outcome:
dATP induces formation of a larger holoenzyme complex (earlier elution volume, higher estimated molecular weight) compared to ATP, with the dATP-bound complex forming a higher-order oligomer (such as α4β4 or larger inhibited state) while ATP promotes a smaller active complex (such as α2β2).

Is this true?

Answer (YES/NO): YES